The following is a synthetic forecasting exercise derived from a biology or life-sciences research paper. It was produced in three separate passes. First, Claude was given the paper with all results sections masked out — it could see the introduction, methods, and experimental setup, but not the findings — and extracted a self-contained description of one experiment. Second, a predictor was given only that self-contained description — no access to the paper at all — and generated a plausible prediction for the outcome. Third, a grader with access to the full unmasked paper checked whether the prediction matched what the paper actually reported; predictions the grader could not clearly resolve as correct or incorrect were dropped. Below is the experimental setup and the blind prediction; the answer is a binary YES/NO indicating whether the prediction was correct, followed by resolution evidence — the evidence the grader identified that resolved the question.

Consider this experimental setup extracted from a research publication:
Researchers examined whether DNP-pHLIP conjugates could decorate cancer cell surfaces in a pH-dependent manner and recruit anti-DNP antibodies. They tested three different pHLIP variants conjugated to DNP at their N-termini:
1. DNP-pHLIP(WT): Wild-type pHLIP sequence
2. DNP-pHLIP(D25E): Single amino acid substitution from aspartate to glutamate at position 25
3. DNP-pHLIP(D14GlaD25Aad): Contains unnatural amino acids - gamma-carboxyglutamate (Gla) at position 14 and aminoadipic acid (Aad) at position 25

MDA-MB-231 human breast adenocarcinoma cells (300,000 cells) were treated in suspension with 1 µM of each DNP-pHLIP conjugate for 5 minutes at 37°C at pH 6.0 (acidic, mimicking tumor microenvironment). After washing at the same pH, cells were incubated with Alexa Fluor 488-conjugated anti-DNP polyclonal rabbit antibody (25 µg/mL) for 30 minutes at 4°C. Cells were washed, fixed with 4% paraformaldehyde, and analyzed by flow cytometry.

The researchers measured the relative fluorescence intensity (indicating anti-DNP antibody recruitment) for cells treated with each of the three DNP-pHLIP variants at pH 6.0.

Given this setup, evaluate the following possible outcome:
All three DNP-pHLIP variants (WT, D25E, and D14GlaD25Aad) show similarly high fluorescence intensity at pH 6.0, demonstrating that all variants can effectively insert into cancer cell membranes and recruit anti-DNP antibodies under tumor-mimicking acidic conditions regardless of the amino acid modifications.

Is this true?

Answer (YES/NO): NO